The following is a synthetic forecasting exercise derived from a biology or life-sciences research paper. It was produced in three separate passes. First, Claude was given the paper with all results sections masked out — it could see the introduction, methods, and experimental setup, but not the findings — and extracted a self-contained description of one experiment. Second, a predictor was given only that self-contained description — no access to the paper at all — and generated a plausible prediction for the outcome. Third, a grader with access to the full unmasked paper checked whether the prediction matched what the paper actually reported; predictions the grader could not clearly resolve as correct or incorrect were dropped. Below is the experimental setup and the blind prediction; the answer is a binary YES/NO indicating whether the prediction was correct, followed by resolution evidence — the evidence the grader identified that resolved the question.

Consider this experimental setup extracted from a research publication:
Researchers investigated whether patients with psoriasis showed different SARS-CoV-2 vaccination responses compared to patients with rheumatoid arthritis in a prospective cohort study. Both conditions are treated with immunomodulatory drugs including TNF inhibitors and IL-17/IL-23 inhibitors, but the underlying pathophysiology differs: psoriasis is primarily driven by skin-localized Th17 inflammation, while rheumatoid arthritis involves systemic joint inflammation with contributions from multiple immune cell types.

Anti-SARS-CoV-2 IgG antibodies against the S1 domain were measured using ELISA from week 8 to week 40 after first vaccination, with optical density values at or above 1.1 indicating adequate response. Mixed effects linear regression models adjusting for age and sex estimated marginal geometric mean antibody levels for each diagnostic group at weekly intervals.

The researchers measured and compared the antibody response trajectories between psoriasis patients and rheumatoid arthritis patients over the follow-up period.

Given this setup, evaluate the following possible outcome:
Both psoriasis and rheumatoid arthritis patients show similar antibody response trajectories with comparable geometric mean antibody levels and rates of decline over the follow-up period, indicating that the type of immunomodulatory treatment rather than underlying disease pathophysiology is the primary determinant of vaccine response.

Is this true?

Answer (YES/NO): NO